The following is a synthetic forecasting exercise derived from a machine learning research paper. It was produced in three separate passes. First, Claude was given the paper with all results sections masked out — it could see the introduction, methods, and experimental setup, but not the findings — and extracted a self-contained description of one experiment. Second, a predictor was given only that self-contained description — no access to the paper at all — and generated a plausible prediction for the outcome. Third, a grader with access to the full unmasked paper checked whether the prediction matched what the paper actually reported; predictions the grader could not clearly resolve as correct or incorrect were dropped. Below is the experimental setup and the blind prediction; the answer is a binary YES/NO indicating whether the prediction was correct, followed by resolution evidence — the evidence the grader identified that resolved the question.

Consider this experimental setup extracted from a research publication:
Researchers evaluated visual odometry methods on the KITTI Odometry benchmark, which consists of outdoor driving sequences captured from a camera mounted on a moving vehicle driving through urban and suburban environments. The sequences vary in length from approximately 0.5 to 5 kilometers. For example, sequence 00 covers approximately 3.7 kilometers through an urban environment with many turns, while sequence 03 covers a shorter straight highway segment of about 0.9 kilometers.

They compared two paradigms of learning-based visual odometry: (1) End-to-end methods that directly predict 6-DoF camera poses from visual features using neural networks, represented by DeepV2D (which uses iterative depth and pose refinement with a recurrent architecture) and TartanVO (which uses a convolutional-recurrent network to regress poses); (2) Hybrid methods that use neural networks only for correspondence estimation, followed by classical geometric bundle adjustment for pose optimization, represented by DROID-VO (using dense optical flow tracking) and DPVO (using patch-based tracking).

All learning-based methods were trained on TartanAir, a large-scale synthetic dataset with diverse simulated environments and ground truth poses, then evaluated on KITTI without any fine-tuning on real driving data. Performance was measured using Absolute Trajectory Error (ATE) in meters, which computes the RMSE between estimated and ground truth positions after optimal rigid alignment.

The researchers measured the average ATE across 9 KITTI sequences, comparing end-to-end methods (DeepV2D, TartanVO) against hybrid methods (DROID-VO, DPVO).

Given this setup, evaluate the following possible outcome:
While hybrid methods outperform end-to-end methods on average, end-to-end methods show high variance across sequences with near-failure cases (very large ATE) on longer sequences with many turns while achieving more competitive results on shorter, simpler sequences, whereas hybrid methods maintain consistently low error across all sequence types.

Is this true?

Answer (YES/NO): NO